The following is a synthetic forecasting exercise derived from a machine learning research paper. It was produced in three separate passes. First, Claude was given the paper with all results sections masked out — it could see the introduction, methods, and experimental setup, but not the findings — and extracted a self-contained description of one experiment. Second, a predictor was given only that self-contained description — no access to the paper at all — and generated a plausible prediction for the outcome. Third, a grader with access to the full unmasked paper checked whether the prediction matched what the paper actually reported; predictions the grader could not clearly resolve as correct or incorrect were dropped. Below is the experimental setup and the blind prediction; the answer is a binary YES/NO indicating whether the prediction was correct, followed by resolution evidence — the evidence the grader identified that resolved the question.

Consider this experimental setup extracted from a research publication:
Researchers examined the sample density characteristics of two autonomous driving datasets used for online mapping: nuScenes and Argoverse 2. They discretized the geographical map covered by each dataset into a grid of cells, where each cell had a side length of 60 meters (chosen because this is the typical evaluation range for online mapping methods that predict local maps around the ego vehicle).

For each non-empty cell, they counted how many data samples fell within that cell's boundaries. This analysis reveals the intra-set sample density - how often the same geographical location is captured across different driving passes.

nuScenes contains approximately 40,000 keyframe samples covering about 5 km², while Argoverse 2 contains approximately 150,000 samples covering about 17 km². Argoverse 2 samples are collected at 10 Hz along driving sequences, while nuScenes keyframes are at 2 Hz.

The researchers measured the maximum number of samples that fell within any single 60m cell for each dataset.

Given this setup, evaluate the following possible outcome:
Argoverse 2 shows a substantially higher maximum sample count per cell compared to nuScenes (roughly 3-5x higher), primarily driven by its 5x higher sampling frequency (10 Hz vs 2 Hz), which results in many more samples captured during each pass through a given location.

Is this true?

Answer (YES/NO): NO